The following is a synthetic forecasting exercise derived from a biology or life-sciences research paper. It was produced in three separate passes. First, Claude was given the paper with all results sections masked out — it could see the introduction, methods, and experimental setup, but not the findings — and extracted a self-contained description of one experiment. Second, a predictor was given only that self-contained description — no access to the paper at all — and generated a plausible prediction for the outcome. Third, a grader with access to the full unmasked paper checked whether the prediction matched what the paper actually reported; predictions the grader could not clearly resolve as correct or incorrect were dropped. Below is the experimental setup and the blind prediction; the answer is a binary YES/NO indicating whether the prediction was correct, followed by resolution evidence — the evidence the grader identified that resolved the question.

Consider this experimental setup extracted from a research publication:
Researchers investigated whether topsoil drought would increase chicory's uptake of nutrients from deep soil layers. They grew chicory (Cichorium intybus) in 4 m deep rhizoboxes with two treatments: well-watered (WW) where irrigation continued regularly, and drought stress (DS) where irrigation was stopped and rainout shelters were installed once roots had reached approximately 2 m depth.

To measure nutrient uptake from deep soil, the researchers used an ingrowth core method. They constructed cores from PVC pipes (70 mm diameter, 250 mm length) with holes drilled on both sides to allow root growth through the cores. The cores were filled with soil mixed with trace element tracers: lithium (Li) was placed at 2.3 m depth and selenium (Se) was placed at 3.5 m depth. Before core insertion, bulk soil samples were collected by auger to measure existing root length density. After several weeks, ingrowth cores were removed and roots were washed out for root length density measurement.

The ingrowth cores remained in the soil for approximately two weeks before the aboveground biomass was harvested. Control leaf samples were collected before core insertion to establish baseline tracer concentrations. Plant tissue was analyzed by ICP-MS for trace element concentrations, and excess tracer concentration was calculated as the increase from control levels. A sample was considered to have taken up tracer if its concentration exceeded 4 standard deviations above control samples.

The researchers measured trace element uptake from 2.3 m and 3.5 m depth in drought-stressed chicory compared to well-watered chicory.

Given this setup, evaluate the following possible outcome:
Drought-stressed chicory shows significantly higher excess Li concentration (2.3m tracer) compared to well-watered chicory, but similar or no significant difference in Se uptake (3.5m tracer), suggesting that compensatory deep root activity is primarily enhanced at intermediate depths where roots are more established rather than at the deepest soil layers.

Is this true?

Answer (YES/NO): NO